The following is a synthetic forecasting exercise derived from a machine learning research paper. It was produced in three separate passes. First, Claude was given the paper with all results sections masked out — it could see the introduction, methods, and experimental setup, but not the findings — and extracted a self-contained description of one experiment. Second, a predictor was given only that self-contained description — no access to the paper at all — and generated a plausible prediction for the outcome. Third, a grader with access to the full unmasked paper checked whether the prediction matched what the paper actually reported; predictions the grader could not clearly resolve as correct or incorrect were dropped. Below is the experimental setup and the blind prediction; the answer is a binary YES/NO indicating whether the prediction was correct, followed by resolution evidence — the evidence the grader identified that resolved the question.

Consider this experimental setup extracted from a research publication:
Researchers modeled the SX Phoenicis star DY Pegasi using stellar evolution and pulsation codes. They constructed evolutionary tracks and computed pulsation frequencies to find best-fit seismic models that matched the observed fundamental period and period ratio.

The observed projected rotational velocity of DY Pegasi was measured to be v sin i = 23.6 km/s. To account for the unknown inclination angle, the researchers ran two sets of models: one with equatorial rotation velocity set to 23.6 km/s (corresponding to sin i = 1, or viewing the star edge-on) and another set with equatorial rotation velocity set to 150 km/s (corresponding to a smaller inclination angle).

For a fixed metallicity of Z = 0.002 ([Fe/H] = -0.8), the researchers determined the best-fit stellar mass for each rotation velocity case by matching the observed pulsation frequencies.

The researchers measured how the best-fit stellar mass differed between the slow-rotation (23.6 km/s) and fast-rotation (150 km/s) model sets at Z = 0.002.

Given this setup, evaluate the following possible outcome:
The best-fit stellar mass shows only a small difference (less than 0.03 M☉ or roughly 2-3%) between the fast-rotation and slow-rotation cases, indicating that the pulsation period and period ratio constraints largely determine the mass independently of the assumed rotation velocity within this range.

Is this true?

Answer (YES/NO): YES